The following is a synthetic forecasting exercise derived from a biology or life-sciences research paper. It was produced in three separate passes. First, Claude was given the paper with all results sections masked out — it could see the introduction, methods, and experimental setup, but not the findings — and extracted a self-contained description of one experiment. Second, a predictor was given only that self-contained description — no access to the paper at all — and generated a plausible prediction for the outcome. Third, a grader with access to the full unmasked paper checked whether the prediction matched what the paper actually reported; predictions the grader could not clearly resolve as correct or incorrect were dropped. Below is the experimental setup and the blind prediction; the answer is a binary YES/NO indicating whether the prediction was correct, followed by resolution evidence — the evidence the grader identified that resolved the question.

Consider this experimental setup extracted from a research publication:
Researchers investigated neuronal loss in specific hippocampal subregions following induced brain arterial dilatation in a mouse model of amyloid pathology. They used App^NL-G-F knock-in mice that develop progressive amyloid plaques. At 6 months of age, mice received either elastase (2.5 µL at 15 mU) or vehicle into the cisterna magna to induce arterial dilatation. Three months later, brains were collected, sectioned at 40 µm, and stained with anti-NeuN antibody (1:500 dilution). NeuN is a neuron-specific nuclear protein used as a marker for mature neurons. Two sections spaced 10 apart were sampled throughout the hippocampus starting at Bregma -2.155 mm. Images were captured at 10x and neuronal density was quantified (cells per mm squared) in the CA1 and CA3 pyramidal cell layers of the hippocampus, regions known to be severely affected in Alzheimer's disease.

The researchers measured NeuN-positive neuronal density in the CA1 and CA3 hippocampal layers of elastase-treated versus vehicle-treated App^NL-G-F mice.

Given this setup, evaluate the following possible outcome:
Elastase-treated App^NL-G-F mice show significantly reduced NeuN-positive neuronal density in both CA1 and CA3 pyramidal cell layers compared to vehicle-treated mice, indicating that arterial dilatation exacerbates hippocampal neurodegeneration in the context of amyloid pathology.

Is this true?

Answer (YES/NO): NO